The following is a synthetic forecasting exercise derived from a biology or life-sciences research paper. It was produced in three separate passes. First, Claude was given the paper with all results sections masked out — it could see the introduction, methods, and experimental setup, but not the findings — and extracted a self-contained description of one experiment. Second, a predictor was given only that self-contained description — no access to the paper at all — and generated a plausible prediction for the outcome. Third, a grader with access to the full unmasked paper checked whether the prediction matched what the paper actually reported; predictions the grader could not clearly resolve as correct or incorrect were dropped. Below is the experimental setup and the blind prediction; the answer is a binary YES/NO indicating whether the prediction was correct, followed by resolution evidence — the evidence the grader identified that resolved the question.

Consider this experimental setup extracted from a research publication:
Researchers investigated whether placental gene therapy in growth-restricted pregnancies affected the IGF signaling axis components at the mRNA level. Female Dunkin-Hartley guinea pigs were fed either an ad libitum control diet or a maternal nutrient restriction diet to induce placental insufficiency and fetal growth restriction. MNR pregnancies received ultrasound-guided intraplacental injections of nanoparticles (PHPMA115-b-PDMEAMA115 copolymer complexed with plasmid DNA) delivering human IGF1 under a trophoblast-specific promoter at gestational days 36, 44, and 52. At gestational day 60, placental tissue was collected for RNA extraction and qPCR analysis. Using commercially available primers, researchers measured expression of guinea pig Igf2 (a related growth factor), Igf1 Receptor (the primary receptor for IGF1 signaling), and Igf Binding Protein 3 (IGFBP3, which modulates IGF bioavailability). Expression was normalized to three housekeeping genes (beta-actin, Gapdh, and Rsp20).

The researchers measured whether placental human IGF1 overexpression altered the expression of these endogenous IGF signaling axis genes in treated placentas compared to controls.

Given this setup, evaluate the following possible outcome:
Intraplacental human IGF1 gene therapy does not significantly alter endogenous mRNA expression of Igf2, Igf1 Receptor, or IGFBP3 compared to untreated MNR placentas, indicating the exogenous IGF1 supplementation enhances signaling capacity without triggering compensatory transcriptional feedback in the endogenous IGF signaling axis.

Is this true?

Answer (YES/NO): NO